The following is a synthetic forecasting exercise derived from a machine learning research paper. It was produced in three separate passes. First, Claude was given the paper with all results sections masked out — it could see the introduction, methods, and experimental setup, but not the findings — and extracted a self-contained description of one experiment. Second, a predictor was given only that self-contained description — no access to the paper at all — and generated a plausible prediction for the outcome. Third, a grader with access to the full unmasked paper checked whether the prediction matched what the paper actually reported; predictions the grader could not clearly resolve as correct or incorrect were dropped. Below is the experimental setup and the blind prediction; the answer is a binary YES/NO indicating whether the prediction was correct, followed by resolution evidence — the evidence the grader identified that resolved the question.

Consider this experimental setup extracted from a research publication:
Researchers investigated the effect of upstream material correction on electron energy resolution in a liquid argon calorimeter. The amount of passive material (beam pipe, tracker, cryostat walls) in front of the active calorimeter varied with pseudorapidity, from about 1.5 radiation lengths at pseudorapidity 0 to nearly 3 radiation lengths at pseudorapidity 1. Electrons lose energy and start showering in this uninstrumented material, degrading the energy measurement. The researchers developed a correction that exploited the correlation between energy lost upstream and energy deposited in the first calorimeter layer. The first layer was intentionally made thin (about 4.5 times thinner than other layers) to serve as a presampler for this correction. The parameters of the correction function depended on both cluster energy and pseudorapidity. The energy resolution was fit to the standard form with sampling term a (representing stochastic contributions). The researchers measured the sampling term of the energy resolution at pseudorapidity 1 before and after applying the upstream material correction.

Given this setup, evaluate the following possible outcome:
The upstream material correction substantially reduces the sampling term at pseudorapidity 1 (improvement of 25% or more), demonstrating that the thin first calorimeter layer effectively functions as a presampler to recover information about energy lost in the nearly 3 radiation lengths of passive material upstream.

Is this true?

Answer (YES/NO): YES